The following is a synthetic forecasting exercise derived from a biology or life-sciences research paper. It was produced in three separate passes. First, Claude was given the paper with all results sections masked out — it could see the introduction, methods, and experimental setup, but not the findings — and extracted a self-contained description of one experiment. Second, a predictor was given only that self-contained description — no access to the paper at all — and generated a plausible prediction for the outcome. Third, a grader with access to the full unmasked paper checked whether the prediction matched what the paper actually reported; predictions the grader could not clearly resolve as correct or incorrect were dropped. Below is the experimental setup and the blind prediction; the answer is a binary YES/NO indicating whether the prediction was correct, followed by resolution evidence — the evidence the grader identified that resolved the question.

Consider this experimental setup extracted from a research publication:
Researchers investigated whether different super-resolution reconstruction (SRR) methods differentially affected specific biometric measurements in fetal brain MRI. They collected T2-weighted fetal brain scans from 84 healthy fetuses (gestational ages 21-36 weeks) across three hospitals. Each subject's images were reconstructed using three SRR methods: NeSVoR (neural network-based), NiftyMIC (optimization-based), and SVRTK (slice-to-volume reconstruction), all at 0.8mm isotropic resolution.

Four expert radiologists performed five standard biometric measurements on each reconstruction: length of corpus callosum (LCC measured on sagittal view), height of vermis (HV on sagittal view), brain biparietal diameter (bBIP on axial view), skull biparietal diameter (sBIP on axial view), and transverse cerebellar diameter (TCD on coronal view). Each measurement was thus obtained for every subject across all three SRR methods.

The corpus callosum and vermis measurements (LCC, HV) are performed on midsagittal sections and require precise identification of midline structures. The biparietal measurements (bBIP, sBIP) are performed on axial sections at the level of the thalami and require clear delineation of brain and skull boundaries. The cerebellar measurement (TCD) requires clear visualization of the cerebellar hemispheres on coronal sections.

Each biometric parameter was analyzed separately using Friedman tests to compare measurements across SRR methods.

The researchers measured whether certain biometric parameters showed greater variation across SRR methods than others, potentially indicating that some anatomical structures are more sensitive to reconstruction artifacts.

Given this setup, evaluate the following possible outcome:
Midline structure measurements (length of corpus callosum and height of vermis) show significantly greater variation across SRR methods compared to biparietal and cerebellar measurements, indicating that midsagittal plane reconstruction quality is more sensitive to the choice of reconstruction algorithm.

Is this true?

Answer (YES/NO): NO